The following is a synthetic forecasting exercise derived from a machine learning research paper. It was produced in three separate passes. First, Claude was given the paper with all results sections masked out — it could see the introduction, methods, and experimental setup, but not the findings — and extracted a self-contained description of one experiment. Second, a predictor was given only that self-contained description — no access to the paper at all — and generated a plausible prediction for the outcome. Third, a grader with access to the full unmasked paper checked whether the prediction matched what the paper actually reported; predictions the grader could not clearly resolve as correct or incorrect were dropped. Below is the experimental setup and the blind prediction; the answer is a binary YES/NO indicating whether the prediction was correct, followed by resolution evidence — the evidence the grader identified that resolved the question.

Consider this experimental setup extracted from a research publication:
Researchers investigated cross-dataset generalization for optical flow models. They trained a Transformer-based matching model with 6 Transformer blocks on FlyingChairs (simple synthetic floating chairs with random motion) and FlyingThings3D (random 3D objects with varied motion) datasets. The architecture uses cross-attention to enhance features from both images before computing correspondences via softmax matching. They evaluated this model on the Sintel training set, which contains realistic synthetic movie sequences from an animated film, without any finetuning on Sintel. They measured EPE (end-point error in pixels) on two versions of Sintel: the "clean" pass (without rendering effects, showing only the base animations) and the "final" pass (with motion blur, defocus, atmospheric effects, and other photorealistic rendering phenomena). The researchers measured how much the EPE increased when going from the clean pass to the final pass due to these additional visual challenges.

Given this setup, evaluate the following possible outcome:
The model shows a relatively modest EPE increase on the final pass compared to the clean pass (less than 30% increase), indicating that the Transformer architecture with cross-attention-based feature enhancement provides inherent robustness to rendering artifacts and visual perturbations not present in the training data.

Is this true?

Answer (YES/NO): NO